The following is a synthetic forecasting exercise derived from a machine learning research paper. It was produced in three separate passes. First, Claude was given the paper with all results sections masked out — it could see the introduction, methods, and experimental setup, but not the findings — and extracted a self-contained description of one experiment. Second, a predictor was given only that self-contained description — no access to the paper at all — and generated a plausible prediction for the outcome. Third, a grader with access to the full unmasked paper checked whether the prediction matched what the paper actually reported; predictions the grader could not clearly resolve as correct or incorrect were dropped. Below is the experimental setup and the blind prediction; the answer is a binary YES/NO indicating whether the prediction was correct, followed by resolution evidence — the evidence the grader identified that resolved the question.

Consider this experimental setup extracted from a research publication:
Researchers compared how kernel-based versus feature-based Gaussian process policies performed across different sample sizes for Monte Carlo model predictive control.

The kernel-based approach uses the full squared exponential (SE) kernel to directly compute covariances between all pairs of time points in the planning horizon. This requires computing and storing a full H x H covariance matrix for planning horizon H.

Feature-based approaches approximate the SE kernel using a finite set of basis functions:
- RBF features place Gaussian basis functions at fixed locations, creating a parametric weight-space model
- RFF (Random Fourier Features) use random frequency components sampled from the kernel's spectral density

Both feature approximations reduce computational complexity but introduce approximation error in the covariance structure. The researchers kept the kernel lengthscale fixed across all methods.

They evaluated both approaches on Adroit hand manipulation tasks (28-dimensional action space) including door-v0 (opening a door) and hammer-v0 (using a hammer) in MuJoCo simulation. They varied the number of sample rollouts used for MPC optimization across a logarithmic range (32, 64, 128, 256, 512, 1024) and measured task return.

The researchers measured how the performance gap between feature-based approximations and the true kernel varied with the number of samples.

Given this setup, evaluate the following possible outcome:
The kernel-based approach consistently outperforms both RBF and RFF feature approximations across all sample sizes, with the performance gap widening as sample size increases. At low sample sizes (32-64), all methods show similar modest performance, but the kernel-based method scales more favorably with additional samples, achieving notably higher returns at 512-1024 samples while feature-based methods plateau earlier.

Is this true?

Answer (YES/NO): NO